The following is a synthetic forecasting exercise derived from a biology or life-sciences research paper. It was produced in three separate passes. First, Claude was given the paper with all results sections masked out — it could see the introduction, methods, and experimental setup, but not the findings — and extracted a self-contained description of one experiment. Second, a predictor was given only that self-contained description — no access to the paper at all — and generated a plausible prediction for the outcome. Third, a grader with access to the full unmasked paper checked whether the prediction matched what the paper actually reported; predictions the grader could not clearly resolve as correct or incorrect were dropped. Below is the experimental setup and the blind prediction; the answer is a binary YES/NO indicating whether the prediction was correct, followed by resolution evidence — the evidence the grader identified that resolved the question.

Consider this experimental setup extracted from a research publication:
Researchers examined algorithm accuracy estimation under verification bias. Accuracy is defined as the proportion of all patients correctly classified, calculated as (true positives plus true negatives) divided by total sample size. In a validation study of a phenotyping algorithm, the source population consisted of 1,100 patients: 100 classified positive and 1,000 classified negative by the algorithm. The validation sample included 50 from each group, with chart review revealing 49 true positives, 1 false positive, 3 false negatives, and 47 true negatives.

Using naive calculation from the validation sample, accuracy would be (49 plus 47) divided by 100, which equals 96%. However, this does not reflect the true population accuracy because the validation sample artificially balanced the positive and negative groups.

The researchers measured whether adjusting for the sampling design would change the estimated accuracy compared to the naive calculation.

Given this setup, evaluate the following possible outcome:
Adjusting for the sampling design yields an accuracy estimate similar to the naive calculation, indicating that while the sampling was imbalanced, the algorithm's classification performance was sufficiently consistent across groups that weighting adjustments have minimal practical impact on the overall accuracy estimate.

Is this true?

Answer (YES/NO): NO